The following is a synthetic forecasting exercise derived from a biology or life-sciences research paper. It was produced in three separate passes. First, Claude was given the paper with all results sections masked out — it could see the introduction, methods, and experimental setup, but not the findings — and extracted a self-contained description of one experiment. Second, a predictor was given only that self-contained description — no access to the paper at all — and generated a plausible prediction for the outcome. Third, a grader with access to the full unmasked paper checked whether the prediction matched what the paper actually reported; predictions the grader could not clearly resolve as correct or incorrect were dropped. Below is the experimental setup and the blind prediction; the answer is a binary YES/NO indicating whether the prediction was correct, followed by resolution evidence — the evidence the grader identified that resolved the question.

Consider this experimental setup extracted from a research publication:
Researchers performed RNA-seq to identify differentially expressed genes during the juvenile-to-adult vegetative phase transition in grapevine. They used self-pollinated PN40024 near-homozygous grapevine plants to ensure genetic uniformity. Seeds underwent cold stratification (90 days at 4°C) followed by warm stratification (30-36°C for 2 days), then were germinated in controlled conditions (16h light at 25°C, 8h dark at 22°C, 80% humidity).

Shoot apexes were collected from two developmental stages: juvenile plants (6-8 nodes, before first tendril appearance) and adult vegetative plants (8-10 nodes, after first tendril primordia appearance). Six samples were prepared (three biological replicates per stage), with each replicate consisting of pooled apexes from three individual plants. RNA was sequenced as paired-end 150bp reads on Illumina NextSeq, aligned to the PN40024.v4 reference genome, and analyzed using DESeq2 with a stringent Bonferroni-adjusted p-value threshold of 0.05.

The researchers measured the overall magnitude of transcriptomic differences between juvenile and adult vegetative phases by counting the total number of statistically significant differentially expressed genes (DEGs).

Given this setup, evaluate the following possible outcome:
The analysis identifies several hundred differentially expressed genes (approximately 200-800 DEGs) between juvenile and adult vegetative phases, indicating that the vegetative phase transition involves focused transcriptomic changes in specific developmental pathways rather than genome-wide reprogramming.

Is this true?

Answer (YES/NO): NO